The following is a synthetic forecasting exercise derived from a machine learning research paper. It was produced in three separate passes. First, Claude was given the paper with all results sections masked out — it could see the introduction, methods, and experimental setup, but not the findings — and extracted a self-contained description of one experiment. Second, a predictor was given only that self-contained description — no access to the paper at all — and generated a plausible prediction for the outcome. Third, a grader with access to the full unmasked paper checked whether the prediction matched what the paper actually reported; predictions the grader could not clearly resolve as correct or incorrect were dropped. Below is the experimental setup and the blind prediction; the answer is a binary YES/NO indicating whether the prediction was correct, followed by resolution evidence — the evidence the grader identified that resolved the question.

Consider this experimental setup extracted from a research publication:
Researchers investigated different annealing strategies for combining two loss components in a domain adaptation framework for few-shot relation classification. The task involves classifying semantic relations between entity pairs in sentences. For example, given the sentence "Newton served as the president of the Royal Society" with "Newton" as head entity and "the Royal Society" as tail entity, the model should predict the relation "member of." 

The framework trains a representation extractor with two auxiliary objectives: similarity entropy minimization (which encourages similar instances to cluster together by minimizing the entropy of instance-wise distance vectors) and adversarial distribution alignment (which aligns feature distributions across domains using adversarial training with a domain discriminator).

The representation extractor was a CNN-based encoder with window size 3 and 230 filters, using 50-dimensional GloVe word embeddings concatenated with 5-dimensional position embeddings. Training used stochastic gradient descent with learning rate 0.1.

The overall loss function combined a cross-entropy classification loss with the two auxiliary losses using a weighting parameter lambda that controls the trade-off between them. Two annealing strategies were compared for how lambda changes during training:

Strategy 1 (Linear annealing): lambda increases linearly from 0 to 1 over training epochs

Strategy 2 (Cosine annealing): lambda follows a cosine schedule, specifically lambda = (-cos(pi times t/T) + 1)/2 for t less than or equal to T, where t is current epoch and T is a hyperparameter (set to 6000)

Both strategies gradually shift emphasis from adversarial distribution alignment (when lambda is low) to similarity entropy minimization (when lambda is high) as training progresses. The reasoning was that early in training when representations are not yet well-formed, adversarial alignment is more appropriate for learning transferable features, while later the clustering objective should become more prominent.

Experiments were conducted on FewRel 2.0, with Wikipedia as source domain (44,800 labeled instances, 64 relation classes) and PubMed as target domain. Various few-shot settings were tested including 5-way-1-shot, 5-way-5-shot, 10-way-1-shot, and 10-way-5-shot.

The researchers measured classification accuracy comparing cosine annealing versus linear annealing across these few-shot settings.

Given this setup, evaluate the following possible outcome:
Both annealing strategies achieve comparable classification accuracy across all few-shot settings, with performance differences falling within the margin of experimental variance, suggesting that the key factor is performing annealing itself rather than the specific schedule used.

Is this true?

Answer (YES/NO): NO